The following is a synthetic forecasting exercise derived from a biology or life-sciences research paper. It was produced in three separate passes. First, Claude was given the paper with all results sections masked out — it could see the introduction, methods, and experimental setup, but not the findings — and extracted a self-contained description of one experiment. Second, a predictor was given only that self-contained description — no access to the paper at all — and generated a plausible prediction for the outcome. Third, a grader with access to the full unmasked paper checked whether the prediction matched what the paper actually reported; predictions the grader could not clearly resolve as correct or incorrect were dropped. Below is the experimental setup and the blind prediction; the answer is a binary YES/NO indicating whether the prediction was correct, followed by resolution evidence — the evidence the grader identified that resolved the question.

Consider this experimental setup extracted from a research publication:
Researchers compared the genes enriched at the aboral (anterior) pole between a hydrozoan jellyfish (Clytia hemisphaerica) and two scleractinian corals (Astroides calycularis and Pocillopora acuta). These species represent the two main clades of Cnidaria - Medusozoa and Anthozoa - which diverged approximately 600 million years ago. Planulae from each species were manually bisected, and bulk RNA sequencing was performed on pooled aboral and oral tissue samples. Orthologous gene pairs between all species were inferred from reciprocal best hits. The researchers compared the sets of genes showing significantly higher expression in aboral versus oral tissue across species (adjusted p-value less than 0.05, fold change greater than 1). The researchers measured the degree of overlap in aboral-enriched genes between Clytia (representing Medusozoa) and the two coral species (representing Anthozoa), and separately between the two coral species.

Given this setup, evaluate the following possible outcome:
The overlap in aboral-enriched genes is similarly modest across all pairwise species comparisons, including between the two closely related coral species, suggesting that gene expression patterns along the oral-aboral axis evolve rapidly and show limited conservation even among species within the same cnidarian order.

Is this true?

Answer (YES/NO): NO